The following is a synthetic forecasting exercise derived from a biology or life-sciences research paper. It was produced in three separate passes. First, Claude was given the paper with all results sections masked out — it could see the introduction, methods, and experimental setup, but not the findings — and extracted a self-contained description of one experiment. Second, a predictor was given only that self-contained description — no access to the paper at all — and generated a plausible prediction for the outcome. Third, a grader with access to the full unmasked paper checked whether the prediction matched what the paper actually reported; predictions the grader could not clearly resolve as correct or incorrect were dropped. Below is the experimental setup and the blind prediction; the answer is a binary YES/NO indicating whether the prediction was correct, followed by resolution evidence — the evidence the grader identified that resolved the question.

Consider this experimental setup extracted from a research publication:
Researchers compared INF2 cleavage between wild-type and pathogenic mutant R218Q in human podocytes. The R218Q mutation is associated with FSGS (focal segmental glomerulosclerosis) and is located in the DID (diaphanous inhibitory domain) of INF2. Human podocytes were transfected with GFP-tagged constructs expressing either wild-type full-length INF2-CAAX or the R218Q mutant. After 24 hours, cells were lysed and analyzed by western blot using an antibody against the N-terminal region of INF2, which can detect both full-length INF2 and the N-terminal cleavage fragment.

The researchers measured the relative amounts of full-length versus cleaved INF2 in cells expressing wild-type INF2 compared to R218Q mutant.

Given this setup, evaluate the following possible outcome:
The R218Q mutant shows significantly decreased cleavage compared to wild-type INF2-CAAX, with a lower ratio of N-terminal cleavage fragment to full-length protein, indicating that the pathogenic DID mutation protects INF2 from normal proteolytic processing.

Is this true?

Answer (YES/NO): NO